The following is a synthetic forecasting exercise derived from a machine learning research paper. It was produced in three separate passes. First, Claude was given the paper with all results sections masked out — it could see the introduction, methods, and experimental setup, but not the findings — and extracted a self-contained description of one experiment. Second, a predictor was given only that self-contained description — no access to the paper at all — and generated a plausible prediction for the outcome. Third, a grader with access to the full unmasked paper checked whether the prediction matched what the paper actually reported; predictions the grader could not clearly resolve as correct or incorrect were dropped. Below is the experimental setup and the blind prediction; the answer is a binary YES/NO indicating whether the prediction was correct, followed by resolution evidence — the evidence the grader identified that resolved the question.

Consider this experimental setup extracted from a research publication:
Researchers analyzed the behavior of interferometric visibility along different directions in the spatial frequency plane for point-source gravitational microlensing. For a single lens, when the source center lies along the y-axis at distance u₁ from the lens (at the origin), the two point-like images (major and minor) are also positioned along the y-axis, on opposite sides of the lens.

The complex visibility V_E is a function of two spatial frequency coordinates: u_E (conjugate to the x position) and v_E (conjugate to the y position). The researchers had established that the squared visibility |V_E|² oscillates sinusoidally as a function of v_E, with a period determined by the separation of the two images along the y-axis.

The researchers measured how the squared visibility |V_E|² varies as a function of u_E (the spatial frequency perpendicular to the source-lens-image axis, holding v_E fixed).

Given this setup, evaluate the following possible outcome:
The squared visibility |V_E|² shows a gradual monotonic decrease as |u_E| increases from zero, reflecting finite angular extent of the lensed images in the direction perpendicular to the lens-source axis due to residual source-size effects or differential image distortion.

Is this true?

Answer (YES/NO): NO